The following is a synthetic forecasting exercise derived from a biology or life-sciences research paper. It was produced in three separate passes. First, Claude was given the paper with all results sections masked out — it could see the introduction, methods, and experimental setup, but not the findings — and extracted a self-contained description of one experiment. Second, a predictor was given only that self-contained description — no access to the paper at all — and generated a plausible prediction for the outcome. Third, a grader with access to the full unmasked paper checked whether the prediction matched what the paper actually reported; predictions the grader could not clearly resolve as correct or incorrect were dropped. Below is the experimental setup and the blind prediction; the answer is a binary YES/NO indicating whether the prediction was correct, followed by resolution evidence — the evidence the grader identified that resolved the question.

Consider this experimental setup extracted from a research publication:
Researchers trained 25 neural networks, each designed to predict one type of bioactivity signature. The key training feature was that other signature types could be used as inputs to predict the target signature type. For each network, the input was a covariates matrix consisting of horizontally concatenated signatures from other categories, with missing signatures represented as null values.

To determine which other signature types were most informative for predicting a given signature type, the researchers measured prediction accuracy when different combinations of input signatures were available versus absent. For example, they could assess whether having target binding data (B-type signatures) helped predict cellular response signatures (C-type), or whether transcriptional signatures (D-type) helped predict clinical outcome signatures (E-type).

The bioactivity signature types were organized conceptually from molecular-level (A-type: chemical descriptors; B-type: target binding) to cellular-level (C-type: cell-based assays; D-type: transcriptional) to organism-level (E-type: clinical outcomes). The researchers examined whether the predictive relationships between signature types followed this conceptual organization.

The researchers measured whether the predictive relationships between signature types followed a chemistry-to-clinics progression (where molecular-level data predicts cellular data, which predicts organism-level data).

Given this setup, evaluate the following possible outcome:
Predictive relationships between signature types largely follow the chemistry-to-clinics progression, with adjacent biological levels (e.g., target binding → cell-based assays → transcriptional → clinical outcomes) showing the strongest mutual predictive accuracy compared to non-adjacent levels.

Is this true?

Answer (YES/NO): NO